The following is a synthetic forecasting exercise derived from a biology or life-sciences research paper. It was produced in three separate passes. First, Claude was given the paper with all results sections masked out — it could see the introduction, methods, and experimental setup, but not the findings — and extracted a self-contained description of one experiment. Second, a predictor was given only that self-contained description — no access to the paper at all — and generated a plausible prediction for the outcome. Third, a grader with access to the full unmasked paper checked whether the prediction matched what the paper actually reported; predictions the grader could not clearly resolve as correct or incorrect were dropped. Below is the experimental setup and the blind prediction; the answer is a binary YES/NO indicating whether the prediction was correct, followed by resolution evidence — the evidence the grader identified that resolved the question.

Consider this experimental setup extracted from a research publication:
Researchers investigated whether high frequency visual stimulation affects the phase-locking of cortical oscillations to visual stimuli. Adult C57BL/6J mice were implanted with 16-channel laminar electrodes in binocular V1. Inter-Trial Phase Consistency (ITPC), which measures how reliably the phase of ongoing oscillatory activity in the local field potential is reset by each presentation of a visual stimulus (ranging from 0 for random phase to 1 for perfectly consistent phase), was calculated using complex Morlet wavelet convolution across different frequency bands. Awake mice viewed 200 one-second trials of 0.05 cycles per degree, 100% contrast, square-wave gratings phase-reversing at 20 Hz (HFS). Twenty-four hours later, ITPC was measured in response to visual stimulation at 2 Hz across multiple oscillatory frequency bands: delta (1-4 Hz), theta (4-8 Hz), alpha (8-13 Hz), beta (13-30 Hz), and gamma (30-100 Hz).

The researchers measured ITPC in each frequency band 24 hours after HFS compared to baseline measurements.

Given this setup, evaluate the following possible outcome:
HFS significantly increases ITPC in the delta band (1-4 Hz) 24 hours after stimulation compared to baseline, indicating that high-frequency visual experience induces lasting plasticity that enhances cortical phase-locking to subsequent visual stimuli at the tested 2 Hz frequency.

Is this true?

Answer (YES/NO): NO